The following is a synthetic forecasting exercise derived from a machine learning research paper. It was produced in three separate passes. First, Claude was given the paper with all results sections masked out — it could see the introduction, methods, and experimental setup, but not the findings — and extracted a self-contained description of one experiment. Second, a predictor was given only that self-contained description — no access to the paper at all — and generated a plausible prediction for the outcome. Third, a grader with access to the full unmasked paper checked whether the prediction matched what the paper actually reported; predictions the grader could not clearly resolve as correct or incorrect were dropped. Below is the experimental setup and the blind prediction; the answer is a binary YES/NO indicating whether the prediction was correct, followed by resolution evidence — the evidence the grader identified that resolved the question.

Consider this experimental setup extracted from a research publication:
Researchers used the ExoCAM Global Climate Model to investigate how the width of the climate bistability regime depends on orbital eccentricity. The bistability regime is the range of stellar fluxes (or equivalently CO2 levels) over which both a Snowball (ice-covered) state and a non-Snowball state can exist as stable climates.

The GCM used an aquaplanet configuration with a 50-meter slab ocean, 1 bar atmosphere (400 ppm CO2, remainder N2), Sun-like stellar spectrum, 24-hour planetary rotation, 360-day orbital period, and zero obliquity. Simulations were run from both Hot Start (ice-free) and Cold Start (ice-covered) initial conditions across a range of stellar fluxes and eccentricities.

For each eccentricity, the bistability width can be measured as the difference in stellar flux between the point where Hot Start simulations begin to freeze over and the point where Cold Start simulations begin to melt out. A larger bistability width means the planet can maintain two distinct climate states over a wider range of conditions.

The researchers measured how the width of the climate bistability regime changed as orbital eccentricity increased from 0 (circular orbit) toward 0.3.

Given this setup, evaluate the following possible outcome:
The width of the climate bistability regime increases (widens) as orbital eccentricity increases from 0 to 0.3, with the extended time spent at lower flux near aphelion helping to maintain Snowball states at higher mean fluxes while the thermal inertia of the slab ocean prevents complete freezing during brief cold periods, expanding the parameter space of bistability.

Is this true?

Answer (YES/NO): NO